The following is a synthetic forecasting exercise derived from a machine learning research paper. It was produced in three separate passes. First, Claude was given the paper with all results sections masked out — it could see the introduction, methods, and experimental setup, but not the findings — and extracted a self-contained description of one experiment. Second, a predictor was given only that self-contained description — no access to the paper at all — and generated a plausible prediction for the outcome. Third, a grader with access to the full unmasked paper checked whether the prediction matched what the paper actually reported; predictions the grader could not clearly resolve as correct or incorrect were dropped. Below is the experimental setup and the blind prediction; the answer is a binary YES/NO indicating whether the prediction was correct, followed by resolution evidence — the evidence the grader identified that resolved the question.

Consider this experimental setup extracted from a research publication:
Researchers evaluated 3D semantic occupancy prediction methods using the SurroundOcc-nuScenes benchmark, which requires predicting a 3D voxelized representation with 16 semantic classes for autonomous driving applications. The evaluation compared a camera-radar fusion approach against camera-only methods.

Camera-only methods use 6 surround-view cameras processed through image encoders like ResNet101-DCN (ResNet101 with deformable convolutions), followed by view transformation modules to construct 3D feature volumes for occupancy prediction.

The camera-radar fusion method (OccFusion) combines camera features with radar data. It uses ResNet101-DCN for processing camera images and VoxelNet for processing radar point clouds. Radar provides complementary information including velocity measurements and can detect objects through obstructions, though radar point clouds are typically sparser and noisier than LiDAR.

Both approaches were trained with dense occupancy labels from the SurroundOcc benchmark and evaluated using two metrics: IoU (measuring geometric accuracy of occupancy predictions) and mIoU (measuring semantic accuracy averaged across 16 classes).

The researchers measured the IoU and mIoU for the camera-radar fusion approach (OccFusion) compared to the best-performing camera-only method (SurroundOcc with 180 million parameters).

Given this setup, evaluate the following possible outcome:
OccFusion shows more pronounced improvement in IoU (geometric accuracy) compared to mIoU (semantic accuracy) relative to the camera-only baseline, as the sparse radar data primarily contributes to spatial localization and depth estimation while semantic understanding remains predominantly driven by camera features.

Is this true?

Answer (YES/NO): YES